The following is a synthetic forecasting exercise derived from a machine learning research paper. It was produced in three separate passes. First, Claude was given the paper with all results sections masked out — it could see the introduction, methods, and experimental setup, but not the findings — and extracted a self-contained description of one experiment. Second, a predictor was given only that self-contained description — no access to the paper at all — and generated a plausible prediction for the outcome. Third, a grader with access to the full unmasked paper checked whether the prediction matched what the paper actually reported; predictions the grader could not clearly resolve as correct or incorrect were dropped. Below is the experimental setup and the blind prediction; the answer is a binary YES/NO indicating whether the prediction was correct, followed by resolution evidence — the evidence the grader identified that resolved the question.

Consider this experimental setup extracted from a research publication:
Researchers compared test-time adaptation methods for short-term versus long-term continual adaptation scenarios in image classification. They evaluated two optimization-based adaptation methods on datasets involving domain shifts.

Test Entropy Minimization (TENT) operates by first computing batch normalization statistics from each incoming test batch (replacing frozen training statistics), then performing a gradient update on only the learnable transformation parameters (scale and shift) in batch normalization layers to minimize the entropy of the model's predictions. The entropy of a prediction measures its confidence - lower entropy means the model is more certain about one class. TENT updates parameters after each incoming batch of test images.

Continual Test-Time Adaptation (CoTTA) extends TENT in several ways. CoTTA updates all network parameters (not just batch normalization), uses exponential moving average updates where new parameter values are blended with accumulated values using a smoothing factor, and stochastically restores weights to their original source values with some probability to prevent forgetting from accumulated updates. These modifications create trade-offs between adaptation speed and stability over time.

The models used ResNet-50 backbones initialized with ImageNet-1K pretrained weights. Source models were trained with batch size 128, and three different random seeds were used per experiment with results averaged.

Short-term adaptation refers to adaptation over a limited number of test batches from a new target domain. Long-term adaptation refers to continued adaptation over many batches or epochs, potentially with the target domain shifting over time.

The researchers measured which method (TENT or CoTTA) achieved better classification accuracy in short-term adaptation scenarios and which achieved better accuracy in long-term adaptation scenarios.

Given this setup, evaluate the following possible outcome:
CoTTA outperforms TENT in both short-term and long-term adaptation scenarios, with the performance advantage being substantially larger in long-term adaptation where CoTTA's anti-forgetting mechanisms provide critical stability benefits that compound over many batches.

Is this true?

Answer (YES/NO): NO